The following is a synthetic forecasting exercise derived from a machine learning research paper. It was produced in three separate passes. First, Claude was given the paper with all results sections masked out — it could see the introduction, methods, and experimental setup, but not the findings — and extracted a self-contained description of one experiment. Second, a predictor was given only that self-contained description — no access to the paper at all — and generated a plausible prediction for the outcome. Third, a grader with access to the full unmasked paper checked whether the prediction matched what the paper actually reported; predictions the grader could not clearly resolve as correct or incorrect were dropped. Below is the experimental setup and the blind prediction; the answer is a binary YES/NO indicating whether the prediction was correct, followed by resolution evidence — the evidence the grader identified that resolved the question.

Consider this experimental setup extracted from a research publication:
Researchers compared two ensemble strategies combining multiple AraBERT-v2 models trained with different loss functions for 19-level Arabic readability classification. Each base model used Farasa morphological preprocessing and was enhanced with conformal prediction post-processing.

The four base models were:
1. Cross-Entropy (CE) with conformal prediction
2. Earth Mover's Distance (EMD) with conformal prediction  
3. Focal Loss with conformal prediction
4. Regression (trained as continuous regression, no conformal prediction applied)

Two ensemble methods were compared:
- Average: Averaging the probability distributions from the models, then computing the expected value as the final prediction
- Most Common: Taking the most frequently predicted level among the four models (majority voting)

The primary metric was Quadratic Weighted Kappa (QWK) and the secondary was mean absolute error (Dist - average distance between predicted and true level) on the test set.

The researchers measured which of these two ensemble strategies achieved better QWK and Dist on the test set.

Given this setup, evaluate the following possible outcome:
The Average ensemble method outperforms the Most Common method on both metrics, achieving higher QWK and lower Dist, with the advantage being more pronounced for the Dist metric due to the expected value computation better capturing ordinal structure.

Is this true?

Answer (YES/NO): NO